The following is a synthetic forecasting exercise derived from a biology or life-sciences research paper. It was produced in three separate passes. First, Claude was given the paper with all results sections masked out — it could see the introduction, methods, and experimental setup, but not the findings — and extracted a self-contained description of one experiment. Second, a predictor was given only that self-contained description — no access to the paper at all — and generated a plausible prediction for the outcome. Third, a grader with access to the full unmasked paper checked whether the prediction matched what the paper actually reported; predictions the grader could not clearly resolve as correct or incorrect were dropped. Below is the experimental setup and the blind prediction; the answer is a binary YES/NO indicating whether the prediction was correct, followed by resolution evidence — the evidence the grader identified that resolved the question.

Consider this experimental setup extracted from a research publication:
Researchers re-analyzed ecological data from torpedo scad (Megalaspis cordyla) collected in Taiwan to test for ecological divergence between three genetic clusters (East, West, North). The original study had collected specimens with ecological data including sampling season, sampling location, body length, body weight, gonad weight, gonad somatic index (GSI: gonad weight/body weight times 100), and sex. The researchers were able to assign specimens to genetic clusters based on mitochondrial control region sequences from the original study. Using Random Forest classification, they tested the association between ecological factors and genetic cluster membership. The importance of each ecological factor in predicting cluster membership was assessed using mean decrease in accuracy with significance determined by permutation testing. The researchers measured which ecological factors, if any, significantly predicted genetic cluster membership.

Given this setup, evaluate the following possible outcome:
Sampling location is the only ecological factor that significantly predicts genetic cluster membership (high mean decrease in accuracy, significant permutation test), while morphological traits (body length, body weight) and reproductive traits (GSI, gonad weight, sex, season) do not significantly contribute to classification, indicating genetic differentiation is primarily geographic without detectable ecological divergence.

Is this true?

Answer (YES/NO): NO